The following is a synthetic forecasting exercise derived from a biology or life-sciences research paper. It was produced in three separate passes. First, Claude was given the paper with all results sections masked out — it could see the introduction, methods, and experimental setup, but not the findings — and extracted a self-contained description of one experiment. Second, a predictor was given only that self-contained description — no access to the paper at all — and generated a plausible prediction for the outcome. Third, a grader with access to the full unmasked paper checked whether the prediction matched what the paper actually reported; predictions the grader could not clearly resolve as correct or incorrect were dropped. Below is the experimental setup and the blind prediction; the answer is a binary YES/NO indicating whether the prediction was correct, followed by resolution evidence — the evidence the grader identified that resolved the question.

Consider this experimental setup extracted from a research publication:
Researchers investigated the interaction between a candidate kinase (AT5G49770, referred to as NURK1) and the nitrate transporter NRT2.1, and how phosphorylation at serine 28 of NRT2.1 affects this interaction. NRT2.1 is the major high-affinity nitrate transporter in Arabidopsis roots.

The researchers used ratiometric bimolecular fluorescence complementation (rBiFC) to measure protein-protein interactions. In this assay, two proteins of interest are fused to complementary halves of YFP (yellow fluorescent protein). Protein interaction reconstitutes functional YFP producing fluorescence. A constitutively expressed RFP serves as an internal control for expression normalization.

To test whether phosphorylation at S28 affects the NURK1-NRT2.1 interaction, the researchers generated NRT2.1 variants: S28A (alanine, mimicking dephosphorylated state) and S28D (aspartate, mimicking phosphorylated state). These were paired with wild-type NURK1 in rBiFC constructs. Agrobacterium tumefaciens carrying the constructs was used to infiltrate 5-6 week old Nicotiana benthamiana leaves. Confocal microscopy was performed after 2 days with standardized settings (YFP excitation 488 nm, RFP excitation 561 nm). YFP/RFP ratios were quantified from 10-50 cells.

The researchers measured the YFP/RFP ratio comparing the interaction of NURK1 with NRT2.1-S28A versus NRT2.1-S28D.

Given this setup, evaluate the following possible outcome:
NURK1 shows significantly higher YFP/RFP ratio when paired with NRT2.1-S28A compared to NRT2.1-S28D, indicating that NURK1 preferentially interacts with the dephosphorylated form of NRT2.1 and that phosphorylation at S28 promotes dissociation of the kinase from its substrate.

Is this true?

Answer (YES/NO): YES